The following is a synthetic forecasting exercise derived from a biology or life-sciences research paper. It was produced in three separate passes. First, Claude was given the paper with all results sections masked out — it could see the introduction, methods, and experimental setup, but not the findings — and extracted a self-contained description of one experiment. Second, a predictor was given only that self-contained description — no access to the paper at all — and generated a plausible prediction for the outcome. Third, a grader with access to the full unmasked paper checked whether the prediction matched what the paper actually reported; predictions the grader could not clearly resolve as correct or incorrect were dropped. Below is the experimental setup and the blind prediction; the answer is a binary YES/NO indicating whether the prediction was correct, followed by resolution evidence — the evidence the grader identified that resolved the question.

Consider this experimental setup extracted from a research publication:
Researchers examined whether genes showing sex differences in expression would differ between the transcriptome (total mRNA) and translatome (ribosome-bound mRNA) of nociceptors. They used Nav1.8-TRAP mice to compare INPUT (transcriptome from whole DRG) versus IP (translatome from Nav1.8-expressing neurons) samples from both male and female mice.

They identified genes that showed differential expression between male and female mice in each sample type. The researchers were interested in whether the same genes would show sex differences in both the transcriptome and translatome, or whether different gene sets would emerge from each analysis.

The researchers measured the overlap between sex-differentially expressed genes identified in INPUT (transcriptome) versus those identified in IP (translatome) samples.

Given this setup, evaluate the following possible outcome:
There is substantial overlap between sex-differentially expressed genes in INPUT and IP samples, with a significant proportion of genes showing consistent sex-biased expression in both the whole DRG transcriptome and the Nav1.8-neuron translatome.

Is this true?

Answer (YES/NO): NO